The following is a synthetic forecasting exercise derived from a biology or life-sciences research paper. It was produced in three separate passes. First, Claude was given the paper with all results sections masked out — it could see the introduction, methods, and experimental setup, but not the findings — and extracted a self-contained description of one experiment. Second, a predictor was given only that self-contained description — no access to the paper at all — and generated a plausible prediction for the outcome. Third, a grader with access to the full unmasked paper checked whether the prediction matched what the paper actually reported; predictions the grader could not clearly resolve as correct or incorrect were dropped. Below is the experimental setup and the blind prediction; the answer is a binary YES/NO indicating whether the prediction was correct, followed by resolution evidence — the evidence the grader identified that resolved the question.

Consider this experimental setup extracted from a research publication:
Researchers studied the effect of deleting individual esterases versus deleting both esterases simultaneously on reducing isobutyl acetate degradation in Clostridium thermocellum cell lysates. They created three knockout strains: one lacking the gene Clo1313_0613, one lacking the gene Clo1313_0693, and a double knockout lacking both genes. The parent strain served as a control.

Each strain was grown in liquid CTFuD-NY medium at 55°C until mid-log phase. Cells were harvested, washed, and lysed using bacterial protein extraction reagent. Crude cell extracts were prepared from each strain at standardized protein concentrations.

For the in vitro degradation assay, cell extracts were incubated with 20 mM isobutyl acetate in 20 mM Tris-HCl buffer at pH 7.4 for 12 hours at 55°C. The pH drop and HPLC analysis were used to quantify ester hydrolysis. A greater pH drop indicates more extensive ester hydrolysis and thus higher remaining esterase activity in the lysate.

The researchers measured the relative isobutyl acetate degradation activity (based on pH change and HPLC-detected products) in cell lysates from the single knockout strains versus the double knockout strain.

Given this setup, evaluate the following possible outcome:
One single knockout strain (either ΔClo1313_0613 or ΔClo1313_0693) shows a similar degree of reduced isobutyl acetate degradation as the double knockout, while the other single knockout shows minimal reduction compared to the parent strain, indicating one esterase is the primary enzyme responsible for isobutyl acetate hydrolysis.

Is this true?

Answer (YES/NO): NO